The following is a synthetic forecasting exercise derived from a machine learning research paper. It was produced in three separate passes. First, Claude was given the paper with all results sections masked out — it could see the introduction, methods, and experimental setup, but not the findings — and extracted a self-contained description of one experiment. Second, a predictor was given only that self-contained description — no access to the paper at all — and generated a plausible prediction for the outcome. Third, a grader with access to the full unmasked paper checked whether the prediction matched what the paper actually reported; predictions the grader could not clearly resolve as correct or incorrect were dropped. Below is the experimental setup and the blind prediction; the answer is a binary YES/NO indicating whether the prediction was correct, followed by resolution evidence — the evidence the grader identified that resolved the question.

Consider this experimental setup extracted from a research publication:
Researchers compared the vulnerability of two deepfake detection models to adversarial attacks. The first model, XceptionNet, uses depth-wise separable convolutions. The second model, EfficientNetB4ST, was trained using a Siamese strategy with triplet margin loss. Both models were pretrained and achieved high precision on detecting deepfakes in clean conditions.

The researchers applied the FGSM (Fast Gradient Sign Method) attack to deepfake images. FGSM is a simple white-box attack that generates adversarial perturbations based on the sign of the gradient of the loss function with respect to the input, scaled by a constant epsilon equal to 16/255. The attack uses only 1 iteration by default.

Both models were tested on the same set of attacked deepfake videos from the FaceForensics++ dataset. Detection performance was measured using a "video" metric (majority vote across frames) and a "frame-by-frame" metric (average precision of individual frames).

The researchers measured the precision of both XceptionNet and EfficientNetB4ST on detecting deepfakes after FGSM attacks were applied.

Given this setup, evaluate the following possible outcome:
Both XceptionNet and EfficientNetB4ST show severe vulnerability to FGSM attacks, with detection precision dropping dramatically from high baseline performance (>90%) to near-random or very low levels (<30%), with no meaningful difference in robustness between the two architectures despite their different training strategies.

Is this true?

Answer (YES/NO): NO